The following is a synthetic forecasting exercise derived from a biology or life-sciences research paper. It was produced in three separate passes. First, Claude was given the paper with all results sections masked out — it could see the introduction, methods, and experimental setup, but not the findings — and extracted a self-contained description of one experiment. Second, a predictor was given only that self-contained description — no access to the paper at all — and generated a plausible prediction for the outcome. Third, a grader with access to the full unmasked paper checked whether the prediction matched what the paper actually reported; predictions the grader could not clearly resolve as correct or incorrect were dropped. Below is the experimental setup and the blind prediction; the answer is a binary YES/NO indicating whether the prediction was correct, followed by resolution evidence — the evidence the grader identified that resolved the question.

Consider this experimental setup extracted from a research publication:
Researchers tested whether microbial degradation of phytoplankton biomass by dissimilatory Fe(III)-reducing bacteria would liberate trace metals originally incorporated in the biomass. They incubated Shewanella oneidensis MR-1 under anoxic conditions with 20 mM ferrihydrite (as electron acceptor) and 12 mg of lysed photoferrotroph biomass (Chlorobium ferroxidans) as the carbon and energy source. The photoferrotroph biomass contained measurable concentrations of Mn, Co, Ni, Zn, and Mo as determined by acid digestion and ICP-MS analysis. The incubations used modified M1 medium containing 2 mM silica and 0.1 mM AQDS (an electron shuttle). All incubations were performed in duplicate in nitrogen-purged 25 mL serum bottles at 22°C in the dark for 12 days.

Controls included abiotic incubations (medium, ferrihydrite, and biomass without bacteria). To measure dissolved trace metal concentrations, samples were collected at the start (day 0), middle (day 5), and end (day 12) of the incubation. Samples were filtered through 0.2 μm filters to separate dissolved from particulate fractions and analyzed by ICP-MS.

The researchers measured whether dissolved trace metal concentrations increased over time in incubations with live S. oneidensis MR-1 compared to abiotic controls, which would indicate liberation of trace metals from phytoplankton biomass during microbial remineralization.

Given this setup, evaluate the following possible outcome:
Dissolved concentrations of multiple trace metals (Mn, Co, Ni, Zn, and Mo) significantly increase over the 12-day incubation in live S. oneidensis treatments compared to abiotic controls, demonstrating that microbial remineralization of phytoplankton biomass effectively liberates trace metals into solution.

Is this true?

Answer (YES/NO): NO